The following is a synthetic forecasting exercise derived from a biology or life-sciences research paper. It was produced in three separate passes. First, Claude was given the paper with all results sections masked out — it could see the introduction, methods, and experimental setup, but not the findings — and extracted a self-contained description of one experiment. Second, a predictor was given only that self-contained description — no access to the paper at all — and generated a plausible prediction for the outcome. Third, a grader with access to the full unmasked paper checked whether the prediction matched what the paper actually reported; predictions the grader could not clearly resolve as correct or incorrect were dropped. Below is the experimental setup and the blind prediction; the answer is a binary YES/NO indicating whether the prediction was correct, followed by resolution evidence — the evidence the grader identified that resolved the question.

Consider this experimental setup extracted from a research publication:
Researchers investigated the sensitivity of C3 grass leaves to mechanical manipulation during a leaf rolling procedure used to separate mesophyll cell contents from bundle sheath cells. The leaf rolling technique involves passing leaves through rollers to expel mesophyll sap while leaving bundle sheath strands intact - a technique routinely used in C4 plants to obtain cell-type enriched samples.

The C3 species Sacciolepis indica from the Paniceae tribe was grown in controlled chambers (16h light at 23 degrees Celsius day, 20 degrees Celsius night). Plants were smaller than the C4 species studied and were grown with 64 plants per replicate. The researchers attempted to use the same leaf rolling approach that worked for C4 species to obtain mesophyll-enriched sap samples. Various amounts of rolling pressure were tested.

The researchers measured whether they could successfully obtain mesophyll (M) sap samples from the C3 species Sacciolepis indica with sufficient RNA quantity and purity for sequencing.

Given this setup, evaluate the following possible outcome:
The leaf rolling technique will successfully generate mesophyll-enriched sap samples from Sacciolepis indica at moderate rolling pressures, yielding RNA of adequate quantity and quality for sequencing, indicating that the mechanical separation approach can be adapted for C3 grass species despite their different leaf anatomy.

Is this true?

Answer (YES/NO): NO